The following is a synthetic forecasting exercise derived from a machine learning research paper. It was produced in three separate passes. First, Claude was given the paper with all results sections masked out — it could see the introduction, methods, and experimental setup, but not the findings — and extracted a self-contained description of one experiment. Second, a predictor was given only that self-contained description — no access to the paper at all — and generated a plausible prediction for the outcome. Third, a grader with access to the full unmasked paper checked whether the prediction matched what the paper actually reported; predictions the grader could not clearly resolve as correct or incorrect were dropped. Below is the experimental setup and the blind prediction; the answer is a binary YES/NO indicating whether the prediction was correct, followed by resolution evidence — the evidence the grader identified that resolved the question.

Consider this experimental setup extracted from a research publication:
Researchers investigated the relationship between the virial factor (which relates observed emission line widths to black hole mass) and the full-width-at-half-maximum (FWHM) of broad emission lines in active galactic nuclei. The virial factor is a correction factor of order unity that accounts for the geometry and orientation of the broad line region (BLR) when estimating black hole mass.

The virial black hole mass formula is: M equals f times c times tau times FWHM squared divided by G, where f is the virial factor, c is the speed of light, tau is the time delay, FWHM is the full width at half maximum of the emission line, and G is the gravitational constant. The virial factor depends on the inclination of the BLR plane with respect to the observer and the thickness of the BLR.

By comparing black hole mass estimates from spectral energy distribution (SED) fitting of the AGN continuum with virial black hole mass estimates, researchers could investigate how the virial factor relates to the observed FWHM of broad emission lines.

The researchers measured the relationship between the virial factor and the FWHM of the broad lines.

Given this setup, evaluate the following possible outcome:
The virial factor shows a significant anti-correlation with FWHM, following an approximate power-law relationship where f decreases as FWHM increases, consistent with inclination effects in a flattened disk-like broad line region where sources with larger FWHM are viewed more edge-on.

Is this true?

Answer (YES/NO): YES